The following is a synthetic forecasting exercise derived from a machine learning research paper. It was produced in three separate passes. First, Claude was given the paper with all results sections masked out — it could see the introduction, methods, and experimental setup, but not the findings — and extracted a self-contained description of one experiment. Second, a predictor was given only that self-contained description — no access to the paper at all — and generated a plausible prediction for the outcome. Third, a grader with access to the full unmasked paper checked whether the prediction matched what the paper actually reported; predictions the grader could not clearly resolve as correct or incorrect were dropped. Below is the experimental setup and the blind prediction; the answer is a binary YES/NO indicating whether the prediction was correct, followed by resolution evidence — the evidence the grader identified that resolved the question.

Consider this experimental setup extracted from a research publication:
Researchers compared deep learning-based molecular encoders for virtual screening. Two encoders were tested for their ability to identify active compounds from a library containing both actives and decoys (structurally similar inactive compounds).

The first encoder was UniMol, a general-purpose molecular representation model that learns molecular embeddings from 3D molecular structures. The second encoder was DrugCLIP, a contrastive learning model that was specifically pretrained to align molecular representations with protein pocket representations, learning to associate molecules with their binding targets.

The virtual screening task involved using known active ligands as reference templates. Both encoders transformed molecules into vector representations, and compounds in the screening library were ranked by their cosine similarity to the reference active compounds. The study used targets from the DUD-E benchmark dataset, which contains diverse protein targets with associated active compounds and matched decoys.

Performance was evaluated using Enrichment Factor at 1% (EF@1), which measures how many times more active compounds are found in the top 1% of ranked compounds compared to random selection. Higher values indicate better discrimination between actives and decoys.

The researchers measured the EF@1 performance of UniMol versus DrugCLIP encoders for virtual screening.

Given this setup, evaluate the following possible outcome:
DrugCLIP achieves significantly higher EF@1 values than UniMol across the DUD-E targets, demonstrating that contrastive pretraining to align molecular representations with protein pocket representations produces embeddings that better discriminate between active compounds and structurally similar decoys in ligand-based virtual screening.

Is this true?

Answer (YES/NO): YES